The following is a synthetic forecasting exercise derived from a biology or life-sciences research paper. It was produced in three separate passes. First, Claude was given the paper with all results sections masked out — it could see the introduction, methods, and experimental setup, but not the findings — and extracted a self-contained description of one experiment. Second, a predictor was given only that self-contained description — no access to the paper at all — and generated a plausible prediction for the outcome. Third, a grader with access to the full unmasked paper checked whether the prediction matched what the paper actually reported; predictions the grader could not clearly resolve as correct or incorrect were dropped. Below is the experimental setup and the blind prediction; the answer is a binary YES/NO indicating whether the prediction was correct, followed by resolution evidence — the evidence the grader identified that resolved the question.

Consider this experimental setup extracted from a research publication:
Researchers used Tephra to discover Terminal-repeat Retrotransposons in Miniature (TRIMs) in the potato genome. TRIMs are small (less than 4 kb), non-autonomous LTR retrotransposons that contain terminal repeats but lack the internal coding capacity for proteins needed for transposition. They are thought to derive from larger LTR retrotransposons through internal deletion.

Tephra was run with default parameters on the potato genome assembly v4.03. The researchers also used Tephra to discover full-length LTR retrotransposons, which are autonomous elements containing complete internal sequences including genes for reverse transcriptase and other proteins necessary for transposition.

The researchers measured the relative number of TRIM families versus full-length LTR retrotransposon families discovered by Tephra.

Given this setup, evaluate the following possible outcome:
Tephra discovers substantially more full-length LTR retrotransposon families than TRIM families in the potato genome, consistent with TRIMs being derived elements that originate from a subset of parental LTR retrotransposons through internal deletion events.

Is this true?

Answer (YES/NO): NO